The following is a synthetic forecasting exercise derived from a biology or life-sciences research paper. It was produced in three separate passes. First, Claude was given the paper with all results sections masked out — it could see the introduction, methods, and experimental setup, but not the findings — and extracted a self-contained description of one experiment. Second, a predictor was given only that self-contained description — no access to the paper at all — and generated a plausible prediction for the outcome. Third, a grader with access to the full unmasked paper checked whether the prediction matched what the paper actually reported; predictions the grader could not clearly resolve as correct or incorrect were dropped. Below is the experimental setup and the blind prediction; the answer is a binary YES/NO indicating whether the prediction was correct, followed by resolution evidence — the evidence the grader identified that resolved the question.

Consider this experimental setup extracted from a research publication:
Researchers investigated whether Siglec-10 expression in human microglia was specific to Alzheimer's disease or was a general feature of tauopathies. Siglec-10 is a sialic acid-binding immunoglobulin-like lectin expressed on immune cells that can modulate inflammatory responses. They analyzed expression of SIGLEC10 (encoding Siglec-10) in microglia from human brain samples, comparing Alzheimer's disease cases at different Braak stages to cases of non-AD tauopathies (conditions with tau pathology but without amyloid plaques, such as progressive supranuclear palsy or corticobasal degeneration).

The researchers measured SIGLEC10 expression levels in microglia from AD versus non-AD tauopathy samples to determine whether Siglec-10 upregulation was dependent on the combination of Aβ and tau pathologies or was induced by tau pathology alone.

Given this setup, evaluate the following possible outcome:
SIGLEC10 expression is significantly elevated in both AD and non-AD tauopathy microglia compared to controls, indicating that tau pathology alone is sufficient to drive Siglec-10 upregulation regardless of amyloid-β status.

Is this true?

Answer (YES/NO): NO